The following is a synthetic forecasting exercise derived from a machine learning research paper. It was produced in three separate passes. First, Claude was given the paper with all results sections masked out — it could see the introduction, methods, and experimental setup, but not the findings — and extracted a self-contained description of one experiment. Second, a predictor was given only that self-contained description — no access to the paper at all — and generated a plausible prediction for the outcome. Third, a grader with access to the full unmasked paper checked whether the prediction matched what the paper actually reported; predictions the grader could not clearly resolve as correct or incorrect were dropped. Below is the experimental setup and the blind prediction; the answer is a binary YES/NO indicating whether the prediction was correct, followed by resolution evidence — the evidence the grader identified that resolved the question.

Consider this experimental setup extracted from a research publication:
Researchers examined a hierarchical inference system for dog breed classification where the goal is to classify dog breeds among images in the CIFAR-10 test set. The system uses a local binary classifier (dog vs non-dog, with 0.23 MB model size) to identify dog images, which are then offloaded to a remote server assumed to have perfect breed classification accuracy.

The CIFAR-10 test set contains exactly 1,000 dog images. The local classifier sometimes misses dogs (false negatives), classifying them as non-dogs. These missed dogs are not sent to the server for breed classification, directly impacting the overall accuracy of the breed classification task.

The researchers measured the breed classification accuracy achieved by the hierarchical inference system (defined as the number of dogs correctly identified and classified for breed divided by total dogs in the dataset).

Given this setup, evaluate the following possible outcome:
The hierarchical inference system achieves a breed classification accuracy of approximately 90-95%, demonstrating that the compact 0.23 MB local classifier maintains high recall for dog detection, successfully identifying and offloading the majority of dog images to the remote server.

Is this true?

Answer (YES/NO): YES